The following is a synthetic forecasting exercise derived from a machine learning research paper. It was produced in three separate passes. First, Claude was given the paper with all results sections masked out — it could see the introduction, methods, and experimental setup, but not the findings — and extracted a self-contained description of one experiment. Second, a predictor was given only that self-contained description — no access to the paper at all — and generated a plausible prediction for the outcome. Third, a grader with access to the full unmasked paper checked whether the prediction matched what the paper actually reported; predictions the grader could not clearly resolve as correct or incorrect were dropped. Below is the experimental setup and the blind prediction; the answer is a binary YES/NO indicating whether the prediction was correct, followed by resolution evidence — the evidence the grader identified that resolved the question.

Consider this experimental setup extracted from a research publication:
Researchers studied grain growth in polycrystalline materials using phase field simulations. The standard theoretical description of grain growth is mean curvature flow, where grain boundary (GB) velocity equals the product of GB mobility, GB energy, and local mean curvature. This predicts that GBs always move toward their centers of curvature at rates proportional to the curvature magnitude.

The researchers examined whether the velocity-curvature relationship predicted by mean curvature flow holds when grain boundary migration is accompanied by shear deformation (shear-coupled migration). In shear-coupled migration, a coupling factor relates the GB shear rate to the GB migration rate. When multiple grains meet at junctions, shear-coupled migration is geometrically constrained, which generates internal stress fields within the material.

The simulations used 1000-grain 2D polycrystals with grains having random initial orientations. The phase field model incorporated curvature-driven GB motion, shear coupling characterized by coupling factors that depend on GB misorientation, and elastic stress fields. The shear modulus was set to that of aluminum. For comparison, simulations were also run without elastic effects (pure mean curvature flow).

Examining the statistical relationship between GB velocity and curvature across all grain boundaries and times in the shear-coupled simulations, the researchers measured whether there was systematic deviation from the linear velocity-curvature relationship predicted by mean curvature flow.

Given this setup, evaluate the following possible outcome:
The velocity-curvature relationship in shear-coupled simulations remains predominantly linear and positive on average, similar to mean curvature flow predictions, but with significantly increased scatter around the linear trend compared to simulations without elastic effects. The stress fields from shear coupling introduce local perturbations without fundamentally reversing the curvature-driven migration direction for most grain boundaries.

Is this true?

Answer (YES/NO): NO